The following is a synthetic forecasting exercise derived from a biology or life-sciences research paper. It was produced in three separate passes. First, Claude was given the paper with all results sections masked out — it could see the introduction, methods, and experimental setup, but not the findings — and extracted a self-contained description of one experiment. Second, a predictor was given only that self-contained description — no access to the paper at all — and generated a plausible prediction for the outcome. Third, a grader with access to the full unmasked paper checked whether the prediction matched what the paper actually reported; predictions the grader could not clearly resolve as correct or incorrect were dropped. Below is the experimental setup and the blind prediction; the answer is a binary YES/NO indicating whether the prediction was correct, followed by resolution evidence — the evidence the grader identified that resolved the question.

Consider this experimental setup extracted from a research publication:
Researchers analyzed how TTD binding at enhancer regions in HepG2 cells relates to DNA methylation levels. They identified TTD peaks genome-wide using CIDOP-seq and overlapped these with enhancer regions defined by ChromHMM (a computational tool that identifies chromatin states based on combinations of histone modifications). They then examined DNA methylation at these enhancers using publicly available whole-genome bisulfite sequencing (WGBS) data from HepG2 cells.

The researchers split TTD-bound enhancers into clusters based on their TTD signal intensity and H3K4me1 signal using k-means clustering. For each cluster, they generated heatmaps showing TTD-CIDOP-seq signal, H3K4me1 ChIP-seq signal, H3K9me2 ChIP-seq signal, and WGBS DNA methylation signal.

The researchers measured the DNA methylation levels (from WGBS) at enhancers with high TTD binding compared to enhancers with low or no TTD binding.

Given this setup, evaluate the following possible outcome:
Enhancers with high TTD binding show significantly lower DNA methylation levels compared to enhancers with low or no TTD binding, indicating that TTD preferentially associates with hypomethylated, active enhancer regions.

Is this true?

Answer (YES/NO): NO